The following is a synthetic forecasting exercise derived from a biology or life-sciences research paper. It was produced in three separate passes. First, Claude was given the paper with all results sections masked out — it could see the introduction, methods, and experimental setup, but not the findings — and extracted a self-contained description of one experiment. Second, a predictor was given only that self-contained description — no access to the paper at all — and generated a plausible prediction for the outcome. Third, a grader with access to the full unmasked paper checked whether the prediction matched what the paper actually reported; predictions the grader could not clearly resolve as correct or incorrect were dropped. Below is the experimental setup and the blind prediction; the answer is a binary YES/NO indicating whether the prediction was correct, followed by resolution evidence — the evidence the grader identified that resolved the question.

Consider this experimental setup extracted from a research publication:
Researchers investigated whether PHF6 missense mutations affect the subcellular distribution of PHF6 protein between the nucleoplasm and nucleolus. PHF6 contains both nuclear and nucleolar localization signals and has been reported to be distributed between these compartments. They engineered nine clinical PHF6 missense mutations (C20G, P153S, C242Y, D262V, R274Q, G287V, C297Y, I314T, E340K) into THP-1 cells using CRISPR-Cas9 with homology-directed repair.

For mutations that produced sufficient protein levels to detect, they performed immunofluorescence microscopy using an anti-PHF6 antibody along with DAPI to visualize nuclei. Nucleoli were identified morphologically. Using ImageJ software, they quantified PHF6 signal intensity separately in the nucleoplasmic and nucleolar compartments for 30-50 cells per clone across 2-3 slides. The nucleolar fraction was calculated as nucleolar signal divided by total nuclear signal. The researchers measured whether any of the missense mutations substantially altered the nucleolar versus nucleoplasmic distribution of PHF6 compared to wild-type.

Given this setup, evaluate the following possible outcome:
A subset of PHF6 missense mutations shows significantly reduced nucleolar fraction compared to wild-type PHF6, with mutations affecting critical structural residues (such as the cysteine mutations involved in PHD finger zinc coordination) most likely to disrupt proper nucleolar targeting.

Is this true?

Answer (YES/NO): NO